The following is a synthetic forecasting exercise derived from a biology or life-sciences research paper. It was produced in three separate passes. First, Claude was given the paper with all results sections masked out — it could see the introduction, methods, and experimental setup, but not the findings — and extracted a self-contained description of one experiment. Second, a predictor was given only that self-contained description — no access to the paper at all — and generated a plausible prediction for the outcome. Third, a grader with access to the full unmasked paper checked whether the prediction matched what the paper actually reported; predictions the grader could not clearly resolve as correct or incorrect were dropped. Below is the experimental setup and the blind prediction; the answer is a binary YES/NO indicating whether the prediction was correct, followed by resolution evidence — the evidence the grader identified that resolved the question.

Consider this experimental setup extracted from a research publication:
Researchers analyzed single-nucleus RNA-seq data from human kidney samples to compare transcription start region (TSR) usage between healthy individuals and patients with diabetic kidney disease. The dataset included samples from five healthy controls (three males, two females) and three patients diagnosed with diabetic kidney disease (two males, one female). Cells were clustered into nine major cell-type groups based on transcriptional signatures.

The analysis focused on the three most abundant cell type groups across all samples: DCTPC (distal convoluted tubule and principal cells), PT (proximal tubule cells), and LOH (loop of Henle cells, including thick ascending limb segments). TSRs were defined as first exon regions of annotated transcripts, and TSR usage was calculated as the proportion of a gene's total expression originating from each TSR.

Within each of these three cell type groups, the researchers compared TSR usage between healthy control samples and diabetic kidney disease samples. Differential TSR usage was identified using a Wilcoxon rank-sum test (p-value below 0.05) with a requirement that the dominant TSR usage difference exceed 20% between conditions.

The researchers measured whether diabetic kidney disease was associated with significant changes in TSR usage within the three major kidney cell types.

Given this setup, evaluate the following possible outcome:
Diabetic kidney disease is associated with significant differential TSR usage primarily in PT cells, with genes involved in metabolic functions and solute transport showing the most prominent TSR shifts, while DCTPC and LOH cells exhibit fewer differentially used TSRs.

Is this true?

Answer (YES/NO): NO